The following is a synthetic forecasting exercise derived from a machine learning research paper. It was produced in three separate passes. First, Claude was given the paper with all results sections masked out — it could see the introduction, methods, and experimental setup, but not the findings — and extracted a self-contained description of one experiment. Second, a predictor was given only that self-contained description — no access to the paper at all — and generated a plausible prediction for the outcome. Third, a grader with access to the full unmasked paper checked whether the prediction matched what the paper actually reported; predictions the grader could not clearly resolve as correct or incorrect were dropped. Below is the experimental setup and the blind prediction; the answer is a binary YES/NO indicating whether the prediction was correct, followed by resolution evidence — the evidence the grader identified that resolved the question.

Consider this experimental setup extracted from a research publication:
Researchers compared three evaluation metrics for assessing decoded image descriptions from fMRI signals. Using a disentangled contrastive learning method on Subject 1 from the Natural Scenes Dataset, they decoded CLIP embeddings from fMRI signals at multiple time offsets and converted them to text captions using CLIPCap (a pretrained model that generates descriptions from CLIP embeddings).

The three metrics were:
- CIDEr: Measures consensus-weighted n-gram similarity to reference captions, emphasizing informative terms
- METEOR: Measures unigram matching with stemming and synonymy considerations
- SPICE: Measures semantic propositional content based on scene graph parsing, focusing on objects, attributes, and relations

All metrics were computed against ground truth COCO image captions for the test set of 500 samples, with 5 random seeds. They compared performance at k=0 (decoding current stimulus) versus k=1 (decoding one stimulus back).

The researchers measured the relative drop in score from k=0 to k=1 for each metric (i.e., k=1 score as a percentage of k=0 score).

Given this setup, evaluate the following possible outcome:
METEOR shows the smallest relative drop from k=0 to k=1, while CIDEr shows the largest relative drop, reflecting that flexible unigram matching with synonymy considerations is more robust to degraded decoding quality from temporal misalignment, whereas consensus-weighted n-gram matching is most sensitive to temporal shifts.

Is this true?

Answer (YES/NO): NO